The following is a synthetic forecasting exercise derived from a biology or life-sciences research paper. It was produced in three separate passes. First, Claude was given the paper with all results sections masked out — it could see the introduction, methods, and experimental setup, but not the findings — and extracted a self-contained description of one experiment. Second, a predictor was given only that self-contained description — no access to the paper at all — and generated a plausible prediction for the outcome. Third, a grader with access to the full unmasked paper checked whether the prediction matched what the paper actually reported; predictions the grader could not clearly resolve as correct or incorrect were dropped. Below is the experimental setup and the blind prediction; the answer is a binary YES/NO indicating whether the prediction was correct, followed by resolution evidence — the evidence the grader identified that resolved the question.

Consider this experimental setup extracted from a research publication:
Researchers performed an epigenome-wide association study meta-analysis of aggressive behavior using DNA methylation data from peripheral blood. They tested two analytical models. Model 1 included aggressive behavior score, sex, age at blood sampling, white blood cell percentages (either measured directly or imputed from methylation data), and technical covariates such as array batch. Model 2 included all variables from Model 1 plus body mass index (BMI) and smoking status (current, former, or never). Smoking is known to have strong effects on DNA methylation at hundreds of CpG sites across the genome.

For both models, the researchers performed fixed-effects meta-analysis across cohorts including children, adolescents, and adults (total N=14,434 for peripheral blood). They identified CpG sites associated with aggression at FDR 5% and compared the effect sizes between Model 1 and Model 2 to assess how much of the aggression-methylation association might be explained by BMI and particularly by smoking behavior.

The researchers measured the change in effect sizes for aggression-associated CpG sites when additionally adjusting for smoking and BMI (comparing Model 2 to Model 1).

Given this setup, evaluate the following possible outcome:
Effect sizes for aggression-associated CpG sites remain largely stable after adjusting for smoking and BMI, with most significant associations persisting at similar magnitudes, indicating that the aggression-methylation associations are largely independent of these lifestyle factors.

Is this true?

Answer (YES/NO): NO